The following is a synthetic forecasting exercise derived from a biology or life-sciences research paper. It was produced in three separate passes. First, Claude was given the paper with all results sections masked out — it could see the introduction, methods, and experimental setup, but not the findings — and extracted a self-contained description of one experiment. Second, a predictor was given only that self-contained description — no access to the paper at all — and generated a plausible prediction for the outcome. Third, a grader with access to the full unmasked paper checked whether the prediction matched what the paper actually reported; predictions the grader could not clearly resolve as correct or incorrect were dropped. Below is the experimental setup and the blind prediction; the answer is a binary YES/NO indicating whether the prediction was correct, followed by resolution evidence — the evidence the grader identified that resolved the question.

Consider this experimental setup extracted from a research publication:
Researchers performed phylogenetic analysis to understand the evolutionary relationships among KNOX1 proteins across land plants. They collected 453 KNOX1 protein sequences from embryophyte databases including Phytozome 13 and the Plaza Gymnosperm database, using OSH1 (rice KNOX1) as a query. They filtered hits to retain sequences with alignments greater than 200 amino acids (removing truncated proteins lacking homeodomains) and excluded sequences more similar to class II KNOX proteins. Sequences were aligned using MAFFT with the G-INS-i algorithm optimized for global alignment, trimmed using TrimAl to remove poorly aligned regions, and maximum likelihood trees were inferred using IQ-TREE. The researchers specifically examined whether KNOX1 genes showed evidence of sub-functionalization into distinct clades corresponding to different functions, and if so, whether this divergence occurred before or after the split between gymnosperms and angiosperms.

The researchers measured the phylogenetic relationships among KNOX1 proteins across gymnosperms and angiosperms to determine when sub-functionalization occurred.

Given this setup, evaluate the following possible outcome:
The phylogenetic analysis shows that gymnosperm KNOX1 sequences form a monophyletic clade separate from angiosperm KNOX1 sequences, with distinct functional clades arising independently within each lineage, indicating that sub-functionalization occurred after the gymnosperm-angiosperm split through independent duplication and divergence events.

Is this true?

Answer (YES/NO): NO